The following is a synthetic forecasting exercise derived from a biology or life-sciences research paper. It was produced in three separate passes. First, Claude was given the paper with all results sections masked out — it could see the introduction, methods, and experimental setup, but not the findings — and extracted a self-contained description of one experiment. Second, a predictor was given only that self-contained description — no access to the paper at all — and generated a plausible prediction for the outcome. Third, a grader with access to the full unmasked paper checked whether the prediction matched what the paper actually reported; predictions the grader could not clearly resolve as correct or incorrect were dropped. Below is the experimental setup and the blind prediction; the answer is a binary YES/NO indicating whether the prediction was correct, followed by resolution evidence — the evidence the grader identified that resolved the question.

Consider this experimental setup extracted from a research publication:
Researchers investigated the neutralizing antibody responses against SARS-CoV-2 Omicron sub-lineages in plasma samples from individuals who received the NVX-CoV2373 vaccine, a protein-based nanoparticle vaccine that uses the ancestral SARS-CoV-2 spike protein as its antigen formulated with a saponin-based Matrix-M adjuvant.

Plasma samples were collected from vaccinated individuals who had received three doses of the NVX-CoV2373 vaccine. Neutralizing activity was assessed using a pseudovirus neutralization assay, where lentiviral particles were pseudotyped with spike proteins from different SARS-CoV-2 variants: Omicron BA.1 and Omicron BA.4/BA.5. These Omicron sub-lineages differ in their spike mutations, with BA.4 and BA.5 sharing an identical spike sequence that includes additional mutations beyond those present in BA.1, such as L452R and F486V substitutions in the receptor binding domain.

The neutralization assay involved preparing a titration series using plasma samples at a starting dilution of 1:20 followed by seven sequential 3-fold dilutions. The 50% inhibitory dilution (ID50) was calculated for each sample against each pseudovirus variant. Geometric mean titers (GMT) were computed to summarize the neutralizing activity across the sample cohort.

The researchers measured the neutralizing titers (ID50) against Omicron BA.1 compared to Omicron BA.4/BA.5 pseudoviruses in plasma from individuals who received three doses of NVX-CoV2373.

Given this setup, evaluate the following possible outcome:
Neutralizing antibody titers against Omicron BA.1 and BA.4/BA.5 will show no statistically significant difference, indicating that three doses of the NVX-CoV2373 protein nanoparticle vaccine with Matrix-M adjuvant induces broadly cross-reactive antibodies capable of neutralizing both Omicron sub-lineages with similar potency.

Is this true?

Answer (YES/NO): NO